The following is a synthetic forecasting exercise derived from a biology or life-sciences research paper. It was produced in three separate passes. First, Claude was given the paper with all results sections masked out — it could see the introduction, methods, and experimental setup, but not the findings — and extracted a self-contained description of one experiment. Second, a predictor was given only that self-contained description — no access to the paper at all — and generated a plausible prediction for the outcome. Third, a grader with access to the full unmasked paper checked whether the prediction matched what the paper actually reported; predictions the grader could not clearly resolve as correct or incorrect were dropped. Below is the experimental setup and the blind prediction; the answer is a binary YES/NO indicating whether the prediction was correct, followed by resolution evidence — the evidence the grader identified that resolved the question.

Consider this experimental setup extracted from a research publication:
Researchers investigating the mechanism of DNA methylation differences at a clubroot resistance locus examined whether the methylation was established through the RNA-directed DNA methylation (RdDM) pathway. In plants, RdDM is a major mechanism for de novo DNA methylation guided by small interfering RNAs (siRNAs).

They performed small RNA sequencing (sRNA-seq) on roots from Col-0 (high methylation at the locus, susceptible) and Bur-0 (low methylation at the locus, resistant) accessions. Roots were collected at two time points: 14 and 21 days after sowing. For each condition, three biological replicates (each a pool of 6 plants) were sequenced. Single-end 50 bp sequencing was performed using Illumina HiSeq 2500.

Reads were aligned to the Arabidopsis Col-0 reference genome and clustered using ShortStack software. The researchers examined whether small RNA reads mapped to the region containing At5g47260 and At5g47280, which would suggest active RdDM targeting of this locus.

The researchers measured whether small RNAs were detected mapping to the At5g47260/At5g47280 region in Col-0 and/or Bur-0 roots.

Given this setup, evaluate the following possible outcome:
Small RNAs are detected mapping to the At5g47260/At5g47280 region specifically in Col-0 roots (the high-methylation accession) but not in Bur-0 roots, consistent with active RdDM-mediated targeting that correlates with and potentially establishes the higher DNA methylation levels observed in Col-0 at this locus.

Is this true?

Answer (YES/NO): YES